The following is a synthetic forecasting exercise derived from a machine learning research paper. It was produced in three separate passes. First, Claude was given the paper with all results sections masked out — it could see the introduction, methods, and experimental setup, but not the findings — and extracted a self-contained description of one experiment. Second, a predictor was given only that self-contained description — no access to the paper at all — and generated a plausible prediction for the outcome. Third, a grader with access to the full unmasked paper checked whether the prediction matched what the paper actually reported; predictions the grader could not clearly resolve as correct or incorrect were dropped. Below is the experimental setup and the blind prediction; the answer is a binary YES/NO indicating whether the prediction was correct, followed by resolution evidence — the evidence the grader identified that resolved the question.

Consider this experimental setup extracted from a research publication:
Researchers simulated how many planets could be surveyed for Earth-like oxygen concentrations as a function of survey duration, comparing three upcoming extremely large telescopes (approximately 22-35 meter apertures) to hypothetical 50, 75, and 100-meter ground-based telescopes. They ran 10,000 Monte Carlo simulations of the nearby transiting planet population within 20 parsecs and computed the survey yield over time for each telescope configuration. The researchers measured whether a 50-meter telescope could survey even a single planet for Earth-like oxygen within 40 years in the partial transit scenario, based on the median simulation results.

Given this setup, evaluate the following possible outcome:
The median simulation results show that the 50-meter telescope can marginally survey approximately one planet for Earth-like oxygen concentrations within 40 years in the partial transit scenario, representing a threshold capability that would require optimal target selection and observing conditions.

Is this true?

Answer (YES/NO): YES